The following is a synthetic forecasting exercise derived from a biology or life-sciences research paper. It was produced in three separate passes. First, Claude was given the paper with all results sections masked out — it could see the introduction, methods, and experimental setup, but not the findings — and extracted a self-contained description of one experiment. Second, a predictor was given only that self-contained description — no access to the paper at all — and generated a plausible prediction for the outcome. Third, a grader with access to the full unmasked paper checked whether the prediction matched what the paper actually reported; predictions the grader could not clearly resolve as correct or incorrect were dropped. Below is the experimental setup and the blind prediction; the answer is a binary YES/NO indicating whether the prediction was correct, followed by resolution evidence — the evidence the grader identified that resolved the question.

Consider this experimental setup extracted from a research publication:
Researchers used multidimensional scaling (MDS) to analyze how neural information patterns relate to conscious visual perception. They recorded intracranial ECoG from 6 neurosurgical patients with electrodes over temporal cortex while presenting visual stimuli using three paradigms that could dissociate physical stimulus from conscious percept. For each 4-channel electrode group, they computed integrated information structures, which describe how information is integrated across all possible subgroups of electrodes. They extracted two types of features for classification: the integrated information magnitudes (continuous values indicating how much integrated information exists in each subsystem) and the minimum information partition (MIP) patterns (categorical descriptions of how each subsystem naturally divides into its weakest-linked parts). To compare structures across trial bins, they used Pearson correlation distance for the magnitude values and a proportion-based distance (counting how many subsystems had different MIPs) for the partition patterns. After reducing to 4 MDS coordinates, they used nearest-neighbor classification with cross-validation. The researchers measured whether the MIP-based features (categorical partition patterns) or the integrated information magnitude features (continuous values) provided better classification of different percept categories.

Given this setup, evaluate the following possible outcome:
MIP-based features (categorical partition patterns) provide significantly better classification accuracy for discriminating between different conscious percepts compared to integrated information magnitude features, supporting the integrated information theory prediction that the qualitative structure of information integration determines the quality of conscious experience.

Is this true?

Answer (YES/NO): NO